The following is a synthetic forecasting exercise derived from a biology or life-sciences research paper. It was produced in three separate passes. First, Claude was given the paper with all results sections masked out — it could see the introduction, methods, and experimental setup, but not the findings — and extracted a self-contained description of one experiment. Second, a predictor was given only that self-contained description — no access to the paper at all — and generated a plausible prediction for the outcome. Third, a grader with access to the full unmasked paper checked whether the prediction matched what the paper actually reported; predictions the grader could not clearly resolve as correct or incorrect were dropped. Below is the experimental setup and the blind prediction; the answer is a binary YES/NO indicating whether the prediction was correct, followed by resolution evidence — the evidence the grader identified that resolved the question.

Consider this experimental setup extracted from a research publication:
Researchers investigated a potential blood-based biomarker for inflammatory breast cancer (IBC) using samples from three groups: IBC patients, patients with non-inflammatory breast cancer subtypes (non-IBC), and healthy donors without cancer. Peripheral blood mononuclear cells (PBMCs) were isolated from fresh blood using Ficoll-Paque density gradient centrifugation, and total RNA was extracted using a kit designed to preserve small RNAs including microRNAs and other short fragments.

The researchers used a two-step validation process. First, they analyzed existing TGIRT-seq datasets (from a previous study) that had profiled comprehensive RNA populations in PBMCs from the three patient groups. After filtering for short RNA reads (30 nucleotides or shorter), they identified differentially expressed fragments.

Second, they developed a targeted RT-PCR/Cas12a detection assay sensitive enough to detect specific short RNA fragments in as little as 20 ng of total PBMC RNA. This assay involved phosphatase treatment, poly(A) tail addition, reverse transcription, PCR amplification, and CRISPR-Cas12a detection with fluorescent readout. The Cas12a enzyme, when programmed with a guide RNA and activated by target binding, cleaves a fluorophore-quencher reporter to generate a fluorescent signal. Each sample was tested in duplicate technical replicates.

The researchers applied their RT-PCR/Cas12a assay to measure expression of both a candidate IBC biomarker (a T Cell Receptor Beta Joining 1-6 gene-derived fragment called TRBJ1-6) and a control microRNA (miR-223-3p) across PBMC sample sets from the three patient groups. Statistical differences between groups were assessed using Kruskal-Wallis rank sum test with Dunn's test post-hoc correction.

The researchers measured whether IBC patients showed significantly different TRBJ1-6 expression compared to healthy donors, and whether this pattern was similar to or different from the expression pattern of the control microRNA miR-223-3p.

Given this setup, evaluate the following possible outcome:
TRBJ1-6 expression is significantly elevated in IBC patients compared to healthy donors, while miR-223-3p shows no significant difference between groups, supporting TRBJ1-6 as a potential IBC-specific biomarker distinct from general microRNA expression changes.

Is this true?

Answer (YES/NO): YES